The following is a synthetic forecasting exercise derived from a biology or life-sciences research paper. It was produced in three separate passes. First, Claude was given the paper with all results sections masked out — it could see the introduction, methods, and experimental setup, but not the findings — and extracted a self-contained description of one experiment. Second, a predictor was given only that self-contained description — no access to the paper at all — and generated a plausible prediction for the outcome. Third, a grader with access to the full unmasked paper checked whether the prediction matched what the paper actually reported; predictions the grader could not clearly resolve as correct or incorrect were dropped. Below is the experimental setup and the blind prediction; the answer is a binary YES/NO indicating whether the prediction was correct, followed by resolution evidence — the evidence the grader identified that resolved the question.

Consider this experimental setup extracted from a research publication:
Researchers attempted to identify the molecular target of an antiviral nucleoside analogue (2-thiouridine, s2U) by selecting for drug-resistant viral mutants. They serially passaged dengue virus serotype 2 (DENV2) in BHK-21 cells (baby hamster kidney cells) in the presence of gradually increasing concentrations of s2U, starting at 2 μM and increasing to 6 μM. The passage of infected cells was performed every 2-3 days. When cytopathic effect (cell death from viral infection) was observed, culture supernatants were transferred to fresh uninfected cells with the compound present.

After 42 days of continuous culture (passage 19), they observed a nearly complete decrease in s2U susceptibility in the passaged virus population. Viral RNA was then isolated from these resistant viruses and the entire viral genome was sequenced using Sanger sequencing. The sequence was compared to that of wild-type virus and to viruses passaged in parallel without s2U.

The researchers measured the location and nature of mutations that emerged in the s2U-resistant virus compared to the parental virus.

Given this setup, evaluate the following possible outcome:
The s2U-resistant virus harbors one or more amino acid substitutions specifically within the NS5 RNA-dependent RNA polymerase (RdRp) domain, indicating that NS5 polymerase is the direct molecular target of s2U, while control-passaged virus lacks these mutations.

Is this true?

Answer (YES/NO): YES